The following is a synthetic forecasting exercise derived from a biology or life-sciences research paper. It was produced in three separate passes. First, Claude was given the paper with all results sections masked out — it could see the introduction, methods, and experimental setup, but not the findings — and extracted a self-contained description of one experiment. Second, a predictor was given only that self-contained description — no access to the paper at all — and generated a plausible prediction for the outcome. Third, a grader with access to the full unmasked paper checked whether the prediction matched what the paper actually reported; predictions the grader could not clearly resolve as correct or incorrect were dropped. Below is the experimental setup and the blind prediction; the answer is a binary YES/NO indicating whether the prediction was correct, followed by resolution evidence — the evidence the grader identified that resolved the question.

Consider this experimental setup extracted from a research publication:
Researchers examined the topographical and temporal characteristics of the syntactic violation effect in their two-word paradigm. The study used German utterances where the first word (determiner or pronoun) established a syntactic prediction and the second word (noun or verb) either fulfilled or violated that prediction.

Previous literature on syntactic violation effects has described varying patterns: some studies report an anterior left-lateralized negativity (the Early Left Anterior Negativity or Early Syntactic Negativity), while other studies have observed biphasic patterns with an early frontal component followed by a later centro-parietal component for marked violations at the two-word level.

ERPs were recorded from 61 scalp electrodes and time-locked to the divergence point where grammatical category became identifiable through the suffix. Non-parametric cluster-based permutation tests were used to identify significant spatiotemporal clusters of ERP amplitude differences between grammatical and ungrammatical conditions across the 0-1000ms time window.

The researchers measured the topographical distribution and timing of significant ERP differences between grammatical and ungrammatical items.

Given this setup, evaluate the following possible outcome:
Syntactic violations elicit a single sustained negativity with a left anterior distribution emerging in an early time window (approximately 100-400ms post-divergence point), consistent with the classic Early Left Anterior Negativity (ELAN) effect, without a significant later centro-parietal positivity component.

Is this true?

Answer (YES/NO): NO